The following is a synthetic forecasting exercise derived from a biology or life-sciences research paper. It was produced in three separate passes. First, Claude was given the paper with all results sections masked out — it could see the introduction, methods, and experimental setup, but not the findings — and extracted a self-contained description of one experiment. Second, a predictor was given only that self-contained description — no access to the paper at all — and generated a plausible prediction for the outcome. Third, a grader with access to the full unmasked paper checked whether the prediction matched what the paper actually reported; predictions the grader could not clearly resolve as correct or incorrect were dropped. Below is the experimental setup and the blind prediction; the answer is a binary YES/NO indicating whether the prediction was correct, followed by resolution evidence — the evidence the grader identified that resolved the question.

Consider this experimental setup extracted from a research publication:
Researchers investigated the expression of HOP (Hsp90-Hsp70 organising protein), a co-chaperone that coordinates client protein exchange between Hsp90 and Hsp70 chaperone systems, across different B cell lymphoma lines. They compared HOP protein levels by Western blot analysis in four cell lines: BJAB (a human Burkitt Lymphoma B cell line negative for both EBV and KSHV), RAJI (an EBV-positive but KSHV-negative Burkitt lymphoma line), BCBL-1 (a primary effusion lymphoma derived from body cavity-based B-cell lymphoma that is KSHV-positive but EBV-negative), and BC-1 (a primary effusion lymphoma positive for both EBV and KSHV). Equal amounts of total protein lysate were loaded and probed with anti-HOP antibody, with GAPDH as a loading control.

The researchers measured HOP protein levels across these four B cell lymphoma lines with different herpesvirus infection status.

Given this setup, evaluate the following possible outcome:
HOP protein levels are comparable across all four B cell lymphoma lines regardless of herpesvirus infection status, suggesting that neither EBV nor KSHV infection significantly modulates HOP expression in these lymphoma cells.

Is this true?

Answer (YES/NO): YES